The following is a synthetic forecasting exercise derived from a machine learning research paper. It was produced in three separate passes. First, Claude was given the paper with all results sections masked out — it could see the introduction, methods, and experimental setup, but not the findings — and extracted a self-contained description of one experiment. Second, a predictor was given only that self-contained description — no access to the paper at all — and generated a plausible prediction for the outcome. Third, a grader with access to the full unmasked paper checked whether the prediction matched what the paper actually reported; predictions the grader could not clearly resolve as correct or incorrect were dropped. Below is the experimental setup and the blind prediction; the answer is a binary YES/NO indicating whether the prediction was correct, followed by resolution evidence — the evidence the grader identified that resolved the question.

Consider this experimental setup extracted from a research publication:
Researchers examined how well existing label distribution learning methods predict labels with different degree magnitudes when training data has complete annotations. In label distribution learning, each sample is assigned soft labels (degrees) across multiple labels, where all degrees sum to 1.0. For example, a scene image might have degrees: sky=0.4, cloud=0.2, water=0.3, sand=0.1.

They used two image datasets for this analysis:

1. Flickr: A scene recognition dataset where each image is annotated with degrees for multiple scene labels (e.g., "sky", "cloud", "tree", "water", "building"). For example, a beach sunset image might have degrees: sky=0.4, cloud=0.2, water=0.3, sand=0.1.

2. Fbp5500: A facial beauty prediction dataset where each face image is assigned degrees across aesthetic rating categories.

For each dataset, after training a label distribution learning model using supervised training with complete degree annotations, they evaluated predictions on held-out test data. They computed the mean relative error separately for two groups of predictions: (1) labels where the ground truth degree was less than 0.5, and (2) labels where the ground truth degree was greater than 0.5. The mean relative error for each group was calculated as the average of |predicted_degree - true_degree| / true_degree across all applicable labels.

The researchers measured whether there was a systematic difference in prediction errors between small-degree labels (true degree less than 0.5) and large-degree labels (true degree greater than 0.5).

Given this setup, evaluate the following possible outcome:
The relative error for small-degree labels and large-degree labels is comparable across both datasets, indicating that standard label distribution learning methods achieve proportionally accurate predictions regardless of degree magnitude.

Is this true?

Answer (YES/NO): NO